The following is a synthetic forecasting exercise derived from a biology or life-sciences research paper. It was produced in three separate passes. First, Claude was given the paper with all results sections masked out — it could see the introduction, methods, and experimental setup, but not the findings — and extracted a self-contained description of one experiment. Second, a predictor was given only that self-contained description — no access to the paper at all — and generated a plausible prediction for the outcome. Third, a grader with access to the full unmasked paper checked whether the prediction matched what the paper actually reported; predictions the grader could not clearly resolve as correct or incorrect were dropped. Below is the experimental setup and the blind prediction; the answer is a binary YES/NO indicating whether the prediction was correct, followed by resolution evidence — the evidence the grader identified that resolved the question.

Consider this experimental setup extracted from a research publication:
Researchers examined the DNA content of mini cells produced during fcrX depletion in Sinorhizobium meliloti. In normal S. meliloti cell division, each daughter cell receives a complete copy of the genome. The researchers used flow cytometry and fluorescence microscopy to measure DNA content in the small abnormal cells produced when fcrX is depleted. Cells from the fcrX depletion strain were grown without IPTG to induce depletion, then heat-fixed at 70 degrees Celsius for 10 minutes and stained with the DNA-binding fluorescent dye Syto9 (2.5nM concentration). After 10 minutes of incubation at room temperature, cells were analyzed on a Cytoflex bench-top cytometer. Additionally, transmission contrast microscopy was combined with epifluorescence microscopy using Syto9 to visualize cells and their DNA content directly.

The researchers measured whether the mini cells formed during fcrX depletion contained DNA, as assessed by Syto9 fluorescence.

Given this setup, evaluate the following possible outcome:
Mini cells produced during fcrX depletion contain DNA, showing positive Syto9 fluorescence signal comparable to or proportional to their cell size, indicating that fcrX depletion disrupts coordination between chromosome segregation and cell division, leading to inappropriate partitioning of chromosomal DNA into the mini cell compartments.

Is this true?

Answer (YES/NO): NO